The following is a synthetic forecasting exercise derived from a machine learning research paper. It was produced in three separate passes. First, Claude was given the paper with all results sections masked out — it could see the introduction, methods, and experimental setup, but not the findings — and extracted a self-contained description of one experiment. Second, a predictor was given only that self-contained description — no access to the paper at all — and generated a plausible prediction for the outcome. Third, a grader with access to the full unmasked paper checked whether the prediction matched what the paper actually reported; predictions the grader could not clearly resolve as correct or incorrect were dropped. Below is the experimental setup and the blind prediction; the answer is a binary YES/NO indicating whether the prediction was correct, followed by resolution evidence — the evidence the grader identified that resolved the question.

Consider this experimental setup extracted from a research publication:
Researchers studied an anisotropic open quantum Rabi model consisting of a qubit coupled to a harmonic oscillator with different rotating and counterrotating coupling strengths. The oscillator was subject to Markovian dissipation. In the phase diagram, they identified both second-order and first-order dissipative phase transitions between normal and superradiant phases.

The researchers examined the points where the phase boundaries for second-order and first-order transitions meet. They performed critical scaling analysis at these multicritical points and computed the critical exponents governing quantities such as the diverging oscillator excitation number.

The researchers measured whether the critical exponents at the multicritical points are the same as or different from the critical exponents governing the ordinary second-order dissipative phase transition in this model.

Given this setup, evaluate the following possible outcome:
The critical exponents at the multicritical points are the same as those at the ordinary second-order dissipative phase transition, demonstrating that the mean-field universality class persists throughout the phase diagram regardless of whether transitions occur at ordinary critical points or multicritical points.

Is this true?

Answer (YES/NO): NO